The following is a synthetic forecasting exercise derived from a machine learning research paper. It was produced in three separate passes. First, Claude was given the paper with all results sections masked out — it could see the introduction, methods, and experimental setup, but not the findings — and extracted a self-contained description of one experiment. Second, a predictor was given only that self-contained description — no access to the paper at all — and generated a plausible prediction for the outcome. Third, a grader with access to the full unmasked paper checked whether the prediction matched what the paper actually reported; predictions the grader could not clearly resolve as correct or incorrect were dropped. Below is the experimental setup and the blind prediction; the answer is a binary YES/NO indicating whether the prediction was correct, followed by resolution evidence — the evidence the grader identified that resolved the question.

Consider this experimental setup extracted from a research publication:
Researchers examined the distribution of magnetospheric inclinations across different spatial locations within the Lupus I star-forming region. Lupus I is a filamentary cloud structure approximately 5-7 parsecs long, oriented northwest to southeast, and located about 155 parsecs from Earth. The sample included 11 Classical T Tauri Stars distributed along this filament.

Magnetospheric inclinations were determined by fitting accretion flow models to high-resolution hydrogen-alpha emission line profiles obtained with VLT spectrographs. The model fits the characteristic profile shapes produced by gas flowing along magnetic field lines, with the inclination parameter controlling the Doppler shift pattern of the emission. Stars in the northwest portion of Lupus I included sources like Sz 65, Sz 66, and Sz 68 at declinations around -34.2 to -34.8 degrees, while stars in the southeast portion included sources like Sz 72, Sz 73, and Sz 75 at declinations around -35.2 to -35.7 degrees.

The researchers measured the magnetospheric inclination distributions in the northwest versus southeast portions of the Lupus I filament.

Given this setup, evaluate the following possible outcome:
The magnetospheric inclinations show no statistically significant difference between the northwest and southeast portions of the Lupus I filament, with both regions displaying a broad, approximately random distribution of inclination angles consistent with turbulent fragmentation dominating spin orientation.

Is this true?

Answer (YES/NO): NO